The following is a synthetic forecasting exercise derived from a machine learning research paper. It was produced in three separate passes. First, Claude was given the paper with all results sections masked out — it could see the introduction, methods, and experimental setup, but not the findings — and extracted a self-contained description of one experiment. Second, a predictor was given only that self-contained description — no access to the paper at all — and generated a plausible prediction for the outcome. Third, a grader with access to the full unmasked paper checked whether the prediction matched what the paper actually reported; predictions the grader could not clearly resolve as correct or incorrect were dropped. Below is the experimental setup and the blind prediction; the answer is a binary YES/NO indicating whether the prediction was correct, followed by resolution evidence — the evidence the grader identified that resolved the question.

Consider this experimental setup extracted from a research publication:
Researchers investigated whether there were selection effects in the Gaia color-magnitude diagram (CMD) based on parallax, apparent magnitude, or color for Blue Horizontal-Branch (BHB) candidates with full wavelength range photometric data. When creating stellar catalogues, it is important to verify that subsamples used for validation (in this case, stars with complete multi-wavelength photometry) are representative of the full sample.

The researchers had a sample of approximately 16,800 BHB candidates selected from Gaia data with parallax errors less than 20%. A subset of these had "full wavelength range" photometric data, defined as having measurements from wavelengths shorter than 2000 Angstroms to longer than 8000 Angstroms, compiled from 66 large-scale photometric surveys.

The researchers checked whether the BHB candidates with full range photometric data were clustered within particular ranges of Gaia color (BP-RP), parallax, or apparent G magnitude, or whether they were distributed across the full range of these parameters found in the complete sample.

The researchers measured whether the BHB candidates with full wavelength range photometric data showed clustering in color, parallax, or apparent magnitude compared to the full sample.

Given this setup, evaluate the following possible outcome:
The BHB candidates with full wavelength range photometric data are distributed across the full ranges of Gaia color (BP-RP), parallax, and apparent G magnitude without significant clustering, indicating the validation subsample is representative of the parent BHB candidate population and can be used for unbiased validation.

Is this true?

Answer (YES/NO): YES